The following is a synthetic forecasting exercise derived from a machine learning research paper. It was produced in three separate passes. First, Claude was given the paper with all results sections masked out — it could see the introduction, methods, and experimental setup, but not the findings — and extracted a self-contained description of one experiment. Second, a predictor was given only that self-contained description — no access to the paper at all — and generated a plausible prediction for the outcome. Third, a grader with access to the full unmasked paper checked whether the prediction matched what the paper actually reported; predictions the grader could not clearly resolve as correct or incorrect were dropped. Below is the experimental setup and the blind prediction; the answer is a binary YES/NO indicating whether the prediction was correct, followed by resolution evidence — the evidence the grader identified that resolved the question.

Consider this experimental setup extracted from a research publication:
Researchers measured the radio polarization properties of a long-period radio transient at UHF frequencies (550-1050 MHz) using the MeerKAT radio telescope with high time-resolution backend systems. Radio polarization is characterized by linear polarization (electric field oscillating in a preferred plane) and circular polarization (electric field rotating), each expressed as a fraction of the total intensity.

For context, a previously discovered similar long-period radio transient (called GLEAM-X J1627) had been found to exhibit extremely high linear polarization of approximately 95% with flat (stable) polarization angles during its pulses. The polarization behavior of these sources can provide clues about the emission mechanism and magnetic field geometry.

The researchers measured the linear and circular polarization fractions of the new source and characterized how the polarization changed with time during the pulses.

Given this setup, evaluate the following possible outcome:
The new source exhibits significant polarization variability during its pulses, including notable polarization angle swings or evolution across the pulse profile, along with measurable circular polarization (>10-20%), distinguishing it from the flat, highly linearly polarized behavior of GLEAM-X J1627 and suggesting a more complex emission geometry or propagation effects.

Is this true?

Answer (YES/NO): YES